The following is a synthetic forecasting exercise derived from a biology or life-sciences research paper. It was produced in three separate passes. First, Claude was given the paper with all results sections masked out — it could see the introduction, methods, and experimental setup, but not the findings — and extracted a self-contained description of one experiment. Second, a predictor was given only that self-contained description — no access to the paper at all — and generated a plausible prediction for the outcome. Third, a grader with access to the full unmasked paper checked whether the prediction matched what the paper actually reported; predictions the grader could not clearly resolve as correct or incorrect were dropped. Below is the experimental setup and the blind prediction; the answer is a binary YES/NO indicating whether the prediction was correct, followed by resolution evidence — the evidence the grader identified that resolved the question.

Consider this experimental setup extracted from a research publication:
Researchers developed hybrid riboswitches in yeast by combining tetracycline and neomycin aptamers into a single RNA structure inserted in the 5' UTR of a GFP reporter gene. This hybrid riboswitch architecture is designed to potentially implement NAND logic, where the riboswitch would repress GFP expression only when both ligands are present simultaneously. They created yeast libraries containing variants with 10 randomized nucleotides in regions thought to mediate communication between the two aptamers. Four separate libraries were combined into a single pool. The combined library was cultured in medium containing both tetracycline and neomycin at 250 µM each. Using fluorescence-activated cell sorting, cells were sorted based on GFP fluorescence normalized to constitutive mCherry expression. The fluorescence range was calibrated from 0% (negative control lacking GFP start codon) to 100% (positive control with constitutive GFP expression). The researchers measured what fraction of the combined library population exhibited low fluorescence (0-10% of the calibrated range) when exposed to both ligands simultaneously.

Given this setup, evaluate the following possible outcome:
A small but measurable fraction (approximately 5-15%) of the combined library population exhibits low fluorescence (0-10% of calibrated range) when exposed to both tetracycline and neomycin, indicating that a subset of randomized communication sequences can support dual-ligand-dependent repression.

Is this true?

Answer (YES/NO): YES